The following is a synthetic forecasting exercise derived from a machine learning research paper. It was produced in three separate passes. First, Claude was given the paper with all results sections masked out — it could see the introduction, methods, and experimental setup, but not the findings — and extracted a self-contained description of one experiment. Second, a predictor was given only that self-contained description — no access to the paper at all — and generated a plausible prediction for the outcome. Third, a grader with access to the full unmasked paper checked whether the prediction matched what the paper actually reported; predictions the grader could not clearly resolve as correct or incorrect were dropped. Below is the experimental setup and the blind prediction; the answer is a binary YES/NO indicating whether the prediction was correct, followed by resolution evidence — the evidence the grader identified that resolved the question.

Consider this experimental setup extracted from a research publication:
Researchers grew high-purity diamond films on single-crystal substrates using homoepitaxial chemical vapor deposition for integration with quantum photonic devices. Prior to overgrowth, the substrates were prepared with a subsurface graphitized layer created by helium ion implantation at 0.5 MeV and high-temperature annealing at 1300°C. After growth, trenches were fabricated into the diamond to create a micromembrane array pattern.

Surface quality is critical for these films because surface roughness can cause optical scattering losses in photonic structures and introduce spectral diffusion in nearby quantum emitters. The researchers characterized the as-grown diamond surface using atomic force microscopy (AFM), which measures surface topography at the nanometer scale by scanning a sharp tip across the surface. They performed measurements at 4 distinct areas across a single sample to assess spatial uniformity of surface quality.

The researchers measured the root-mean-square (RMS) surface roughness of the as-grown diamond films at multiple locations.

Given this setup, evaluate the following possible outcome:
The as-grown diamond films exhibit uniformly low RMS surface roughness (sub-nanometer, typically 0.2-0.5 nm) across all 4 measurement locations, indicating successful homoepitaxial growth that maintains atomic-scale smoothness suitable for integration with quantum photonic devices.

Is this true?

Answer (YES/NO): NO